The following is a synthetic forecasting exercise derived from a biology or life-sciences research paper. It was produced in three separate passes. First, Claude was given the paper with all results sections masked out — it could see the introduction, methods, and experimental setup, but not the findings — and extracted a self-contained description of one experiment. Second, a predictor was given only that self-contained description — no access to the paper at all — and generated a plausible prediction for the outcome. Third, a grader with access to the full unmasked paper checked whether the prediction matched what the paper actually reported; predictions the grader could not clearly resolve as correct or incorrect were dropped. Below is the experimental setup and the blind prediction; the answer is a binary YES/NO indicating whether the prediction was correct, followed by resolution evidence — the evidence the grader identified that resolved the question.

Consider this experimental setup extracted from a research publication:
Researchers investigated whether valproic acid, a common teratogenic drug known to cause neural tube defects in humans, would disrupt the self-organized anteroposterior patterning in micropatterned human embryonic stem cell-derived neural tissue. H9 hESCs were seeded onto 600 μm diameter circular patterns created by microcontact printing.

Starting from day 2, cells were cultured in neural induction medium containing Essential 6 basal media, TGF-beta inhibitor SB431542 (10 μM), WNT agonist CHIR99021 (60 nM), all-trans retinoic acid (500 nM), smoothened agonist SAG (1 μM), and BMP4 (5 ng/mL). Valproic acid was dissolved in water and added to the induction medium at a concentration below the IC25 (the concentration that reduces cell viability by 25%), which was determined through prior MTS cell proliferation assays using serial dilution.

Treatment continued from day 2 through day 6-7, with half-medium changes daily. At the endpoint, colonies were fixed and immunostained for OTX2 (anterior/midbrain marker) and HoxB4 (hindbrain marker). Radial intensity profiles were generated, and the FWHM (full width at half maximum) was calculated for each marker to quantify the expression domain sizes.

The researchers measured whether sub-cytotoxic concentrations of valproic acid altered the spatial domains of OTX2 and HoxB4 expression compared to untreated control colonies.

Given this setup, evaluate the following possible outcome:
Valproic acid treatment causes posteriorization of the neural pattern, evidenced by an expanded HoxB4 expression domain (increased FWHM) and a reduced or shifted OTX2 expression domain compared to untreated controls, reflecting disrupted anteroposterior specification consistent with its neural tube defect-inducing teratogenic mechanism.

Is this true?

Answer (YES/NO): NO